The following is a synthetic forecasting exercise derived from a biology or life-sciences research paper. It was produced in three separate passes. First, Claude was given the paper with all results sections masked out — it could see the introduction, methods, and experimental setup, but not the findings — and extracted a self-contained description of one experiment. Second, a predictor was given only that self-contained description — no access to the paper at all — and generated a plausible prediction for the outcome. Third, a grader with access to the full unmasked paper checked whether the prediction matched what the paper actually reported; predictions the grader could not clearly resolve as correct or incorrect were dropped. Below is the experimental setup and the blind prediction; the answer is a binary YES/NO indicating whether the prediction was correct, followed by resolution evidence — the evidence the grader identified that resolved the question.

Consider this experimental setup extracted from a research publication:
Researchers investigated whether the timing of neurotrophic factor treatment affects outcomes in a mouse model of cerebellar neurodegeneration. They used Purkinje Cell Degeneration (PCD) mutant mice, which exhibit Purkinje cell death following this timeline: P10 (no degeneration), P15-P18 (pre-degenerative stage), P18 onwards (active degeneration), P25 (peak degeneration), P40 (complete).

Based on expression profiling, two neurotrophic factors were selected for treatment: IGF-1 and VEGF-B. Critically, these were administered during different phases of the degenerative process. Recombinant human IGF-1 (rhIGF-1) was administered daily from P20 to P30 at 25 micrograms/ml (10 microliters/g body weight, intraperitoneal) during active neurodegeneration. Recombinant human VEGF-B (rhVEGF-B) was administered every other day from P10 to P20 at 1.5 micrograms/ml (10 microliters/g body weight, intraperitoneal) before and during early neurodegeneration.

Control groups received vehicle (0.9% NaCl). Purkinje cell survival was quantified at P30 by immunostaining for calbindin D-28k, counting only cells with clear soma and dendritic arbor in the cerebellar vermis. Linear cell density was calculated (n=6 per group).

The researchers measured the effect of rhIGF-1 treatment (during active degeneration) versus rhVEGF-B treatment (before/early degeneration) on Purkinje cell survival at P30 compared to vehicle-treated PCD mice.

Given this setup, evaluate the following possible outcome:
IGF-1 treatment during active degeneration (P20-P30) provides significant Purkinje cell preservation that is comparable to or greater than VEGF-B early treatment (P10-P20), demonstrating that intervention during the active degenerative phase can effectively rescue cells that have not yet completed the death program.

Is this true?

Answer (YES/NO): NO